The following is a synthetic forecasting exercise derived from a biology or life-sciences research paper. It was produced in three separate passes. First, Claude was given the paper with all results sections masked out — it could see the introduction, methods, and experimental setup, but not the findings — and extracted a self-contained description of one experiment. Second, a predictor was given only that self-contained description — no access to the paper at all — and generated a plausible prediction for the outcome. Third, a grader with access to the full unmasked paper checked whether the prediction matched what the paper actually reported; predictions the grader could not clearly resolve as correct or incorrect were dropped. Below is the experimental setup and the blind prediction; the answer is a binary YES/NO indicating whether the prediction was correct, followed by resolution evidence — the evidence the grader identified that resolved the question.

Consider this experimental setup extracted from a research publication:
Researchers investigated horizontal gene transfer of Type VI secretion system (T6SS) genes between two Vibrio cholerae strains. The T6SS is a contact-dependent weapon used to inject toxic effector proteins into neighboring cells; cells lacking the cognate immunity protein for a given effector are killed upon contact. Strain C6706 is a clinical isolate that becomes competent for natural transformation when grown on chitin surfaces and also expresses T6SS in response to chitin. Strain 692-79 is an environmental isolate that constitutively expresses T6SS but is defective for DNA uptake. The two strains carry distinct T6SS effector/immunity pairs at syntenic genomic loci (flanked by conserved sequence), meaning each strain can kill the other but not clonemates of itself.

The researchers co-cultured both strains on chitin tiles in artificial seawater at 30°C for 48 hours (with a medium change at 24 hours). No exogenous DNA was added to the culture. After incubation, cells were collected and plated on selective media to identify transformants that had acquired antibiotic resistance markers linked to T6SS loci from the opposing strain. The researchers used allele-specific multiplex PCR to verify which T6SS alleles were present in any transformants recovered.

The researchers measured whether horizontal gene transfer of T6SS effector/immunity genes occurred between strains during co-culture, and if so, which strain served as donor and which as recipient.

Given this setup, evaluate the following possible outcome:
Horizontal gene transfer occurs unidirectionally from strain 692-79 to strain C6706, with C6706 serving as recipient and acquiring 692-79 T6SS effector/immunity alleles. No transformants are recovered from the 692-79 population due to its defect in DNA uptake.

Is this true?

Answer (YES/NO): YES